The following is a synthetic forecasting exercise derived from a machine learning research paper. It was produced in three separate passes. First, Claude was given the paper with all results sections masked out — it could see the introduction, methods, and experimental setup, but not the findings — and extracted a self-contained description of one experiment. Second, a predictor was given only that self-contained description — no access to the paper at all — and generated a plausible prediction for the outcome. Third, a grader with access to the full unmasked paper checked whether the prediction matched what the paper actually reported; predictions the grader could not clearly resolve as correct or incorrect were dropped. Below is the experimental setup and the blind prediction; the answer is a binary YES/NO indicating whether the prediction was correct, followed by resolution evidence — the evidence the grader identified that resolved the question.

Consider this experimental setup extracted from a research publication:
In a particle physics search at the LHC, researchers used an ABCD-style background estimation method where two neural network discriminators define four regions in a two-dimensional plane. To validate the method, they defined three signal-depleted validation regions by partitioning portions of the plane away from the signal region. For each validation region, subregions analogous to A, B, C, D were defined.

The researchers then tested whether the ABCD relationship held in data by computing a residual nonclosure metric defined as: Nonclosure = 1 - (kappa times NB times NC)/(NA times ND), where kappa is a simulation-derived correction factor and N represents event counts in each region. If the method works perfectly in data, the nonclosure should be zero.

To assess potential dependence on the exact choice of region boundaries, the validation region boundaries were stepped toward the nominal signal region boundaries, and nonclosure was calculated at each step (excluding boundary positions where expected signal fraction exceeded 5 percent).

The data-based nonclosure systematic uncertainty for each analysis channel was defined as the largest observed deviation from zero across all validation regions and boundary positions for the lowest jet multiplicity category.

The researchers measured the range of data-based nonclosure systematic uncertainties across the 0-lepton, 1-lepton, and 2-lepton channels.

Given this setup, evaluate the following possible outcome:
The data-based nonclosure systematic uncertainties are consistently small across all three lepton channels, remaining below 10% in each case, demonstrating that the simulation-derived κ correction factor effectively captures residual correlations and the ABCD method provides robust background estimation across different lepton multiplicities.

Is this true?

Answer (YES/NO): NO